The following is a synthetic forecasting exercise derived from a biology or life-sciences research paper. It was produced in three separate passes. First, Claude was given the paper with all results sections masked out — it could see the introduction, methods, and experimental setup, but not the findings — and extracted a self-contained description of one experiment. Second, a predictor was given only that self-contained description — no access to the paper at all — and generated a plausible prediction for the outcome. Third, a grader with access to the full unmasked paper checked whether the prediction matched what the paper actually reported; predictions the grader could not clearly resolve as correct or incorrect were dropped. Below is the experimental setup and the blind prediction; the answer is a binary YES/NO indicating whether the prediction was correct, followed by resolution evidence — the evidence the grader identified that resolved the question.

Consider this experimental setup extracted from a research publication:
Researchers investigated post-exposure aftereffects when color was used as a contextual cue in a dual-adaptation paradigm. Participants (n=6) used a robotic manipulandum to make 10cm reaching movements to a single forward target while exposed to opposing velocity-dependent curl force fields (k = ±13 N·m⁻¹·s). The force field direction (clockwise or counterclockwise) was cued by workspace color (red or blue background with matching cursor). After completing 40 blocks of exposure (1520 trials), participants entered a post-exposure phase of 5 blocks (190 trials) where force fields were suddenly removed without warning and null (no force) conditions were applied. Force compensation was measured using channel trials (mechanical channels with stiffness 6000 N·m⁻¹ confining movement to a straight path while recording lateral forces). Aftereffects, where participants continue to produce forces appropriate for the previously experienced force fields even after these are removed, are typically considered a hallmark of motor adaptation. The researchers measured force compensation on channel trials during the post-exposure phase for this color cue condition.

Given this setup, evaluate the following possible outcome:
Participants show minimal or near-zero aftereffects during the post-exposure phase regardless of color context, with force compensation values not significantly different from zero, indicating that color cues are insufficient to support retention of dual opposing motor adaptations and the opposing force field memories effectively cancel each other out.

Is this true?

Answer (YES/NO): YES